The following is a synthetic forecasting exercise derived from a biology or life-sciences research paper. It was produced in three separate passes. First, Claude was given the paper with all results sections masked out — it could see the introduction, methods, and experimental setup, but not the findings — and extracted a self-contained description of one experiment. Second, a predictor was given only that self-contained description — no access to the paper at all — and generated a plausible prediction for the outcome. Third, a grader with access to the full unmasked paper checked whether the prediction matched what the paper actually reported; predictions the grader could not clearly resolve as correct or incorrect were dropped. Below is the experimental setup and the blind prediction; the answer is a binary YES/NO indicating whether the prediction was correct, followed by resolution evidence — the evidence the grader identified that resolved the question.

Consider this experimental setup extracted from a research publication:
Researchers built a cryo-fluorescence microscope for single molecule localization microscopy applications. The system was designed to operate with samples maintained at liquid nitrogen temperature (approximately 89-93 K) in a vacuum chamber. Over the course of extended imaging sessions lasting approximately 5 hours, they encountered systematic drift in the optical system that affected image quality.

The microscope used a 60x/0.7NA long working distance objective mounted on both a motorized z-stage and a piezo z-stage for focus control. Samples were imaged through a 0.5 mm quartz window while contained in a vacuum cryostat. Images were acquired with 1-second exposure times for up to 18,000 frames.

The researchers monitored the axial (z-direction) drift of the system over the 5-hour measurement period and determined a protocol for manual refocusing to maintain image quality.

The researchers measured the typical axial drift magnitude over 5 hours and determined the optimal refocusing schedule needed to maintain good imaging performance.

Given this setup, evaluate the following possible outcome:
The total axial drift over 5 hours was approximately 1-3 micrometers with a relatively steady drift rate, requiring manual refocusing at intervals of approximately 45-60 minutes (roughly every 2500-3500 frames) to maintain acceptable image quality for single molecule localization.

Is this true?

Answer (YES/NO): NO